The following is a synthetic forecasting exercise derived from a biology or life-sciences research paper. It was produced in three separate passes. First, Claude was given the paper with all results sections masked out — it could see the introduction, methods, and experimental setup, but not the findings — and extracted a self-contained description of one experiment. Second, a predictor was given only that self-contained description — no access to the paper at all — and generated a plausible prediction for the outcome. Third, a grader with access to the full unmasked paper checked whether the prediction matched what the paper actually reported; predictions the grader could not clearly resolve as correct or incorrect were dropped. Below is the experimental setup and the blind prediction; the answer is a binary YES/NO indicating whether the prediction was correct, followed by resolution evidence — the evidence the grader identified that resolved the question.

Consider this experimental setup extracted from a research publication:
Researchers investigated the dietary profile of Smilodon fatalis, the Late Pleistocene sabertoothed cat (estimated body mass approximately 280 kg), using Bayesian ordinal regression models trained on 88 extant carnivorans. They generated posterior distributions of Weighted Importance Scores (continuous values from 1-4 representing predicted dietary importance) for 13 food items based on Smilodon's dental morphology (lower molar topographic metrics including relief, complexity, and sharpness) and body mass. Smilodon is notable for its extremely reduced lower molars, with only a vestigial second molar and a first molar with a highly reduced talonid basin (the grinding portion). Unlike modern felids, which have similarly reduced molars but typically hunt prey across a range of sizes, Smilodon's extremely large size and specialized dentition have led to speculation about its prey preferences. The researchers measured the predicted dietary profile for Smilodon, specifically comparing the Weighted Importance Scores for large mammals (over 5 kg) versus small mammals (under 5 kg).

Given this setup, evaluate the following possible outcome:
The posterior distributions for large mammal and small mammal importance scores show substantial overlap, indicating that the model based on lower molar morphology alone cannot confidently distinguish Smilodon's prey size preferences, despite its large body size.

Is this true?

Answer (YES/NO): NO